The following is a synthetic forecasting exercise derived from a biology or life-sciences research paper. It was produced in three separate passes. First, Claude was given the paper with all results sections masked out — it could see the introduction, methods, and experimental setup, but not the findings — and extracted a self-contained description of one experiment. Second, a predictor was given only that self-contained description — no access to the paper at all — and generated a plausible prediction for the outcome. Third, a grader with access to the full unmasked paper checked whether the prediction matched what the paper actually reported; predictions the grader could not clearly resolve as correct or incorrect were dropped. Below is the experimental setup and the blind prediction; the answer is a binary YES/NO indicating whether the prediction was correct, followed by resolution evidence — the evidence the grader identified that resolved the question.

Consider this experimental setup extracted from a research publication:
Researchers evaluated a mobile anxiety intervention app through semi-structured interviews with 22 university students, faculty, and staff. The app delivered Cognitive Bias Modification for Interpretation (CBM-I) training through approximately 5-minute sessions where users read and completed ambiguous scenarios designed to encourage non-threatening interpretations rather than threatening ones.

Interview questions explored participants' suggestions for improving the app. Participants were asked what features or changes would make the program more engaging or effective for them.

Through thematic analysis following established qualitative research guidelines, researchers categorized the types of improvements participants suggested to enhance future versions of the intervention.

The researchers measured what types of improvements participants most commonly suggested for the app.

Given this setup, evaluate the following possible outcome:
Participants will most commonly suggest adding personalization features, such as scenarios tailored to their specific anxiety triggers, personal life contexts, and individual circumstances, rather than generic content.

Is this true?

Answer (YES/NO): NO